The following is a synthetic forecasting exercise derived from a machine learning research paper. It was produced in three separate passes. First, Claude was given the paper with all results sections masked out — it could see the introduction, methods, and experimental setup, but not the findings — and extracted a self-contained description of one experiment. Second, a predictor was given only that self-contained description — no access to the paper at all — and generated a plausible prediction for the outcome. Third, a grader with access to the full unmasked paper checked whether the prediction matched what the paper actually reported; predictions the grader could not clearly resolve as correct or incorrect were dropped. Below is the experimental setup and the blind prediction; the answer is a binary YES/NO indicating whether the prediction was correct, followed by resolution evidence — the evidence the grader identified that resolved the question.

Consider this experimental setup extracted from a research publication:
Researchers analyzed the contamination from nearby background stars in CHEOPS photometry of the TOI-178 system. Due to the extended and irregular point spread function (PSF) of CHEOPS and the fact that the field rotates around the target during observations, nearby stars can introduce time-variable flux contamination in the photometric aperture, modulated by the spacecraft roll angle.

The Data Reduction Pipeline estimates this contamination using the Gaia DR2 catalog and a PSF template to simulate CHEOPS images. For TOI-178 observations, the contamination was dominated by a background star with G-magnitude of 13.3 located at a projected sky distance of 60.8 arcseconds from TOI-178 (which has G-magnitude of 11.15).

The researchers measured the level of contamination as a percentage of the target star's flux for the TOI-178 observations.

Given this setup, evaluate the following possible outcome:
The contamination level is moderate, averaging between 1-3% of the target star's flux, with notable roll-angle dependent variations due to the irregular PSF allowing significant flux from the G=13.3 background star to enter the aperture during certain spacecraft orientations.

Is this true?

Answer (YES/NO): NO